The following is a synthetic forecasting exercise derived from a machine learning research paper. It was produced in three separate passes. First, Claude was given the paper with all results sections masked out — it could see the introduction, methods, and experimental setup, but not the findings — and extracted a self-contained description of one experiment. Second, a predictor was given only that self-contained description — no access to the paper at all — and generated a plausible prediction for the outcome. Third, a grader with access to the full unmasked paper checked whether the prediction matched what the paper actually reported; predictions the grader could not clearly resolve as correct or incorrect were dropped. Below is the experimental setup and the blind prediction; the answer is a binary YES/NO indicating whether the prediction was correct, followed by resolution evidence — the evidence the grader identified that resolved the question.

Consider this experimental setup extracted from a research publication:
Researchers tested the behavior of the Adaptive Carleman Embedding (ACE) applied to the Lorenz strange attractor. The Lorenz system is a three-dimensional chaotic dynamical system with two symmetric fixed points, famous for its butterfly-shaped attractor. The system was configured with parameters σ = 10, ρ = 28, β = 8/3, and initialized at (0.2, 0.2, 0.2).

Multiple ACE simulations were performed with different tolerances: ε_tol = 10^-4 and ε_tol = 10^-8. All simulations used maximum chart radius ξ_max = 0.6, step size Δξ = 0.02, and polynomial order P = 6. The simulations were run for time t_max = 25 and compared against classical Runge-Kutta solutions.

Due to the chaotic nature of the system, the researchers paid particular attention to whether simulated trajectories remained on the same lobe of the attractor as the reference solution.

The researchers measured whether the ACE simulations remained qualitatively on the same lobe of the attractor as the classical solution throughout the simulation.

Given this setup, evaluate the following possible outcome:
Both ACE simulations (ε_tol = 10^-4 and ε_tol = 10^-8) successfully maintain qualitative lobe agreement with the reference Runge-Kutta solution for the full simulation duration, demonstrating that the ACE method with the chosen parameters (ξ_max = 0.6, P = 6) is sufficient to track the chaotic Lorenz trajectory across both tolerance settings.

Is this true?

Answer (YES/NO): NO